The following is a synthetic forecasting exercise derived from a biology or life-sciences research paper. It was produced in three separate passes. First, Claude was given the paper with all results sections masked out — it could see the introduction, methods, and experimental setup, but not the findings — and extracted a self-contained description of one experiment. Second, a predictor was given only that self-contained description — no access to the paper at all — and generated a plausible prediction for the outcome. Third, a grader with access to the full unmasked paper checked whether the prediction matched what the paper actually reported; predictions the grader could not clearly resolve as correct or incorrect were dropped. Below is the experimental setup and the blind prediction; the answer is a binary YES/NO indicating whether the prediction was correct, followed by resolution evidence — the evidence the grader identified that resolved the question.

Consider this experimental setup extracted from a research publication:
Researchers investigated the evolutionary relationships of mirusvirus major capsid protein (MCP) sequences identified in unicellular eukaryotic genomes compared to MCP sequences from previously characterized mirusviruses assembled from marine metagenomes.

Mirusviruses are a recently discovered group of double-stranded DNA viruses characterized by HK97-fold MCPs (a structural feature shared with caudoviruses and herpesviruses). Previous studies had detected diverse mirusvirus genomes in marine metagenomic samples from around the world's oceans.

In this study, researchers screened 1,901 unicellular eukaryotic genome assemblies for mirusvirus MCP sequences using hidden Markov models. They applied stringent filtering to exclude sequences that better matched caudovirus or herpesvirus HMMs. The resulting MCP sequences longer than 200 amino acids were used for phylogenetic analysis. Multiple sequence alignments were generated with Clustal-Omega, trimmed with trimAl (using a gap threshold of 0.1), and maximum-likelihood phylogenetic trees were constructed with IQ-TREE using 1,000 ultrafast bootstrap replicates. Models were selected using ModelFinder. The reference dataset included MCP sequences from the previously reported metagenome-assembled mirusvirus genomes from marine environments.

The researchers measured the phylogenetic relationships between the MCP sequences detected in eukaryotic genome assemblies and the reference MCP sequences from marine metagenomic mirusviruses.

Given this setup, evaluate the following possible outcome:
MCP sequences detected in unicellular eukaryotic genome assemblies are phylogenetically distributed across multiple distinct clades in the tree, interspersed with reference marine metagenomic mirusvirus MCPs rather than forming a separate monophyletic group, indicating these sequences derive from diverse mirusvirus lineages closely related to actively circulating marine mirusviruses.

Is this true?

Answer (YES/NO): NO